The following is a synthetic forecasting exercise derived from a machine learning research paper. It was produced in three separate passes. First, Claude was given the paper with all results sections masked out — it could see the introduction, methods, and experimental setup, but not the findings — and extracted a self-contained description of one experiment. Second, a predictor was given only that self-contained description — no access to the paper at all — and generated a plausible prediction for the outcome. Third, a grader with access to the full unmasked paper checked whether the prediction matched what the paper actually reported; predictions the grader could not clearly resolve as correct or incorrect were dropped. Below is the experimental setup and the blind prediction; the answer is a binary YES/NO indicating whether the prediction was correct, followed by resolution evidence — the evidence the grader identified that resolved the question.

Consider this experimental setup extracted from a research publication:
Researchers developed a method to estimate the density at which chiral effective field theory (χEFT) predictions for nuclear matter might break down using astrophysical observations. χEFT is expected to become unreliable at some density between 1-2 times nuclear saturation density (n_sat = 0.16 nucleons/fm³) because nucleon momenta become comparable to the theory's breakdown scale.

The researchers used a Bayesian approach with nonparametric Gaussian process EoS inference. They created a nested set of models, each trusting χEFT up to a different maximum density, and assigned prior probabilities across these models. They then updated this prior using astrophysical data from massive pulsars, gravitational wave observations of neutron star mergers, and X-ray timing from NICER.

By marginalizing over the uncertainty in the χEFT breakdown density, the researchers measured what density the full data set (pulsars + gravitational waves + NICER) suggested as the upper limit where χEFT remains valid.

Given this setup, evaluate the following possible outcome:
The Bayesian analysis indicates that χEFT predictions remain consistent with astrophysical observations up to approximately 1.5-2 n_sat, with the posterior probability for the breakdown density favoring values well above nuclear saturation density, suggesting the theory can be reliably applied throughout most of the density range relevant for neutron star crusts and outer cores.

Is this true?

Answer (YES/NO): NO